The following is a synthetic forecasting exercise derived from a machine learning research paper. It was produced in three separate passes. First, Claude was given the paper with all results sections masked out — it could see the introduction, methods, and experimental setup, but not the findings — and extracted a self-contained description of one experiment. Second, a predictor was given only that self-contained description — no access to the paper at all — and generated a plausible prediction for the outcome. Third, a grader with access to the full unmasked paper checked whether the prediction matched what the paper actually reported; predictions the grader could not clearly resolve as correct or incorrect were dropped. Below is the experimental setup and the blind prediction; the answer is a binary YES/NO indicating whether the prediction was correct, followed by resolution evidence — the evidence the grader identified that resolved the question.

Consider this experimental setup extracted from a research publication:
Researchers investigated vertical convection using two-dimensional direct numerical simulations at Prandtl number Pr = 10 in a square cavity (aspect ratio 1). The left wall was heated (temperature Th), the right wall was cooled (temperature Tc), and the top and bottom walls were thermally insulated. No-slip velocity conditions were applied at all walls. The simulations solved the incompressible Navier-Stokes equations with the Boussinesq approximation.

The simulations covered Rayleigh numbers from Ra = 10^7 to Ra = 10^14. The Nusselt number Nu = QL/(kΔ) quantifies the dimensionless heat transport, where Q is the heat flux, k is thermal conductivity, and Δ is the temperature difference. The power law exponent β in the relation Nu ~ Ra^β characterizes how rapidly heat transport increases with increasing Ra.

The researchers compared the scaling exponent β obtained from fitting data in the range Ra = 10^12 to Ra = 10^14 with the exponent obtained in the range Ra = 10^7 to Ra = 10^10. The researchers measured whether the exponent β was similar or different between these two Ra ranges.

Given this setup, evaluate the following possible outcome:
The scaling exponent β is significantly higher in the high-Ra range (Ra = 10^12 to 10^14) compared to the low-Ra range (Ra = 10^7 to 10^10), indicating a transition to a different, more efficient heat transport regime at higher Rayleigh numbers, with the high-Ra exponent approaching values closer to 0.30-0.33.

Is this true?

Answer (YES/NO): YES